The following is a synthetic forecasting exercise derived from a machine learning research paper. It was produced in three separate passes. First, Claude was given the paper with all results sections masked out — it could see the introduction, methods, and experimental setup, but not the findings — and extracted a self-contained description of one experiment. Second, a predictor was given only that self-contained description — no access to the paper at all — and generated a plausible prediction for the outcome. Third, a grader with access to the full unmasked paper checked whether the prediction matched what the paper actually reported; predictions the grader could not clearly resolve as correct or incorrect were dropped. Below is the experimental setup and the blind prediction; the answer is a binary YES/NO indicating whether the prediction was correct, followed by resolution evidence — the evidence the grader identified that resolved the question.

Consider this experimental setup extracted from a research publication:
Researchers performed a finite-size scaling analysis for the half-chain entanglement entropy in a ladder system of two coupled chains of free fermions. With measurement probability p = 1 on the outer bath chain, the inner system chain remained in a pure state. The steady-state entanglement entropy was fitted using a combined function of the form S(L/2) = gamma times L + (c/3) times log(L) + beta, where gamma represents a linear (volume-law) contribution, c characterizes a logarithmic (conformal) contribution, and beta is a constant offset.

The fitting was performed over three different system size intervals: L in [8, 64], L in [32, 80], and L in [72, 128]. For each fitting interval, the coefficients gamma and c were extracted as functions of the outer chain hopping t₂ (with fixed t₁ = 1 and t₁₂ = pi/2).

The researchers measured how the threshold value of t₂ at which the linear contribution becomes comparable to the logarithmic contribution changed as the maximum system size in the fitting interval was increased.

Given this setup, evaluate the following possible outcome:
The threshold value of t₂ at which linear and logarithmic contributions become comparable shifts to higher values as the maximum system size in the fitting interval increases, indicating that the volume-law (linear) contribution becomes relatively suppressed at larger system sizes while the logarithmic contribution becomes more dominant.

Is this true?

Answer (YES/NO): YES